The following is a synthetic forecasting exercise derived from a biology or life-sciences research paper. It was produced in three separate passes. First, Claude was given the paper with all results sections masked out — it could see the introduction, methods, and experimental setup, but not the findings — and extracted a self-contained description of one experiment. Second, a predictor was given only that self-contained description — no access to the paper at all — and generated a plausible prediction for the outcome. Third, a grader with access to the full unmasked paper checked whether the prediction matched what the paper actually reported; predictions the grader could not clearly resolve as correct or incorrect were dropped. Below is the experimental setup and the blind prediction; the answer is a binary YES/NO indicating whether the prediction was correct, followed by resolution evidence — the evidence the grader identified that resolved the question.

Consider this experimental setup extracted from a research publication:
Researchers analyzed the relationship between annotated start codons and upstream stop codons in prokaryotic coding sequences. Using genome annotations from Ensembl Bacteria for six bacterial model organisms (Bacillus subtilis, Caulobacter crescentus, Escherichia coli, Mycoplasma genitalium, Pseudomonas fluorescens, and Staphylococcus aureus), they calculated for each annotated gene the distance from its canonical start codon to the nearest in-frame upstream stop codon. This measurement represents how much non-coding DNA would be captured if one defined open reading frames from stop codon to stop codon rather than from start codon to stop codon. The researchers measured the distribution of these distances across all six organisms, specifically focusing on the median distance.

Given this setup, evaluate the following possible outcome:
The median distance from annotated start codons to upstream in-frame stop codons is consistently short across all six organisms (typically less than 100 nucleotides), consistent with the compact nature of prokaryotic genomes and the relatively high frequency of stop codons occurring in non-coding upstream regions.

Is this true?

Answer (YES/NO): YES